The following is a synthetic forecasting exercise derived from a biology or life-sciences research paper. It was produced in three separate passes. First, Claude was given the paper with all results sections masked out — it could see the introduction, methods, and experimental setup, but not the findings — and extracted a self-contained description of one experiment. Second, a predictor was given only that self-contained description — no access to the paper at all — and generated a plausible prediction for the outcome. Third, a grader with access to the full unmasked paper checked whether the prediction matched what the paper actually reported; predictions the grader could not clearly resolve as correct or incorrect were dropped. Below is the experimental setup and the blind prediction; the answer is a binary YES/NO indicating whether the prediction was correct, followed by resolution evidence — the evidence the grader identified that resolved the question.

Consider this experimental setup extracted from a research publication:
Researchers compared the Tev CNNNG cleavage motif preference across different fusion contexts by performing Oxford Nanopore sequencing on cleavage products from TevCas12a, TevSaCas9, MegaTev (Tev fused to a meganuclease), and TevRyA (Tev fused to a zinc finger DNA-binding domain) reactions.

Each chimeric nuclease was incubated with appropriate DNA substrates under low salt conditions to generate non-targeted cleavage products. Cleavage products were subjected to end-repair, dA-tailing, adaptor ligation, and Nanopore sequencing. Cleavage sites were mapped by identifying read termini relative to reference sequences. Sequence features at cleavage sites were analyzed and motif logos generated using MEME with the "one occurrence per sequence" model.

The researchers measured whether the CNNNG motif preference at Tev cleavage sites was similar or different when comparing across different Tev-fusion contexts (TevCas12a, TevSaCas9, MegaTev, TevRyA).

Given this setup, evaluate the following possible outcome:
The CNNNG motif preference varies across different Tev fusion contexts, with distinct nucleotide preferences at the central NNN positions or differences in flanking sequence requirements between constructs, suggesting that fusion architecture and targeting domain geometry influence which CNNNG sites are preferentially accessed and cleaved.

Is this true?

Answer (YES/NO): NO